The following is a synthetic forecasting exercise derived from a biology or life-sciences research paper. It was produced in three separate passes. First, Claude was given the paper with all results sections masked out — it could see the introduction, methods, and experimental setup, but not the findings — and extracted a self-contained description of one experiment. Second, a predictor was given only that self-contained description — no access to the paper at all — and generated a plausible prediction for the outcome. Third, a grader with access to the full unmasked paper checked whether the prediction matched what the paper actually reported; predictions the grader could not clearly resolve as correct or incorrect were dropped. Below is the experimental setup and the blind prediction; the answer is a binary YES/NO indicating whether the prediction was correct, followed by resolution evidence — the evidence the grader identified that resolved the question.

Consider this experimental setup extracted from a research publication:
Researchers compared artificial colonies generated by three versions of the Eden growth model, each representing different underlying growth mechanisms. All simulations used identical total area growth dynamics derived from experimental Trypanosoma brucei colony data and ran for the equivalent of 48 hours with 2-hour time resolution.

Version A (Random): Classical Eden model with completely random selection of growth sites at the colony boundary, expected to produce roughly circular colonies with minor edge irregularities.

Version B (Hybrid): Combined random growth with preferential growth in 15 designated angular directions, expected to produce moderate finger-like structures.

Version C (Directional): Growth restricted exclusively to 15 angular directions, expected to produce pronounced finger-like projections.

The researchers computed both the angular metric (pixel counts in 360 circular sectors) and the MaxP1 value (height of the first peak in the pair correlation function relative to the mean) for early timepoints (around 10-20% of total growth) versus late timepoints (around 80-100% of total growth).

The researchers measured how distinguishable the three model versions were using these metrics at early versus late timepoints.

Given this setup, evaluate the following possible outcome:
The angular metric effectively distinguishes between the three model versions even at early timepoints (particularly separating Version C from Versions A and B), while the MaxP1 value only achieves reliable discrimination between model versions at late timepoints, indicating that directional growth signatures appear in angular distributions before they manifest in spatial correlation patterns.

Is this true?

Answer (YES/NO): NO